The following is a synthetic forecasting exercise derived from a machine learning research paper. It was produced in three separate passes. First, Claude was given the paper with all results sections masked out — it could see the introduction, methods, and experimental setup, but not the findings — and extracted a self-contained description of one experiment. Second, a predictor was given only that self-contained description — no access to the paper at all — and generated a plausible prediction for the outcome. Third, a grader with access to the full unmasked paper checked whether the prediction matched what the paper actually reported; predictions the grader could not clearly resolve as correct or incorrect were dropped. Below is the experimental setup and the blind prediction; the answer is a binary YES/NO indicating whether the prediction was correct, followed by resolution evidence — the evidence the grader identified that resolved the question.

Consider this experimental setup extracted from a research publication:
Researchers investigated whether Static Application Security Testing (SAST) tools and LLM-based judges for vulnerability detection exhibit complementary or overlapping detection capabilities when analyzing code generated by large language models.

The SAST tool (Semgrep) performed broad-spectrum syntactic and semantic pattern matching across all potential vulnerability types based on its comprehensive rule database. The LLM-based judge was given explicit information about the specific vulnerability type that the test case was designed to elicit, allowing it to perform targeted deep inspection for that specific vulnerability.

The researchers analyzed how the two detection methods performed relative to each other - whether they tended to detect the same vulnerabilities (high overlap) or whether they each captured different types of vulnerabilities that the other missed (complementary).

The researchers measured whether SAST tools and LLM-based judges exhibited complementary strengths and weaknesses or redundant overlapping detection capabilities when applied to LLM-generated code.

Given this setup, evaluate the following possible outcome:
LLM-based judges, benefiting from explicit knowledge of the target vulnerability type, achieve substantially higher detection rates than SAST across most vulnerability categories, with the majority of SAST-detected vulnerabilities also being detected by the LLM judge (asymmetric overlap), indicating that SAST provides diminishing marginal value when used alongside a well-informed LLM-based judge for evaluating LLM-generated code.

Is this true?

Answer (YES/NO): NO